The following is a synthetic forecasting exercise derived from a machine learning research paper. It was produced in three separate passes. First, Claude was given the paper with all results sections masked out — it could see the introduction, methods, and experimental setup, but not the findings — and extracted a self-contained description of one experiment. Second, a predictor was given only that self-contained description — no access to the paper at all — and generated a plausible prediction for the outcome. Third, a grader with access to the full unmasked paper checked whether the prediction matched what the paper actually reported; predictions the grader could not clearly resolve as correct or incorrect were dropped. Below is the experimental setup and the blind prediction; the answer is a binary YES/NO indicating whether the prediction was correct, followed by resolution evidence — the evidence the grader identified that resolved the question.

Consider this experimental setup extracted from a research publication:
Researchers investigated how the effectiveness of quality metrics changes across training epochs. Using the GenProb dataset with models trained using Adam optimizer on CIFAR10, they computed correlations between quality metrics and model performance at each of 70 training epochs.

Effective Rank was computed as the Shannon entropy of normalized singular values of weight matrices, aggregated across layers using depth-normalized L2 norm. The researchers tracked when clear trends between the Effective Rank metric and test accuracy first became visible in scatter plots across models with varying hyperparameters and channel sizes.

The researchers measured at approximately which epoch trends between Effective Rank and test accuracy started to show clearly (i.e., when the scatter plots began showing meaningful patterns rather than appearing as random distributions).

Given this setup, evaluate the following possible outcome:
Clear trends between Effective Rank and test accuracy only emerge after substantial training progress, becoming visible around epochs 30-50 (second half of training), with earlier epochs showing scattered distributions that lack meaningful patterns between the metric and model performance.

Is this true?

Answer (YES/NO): NO